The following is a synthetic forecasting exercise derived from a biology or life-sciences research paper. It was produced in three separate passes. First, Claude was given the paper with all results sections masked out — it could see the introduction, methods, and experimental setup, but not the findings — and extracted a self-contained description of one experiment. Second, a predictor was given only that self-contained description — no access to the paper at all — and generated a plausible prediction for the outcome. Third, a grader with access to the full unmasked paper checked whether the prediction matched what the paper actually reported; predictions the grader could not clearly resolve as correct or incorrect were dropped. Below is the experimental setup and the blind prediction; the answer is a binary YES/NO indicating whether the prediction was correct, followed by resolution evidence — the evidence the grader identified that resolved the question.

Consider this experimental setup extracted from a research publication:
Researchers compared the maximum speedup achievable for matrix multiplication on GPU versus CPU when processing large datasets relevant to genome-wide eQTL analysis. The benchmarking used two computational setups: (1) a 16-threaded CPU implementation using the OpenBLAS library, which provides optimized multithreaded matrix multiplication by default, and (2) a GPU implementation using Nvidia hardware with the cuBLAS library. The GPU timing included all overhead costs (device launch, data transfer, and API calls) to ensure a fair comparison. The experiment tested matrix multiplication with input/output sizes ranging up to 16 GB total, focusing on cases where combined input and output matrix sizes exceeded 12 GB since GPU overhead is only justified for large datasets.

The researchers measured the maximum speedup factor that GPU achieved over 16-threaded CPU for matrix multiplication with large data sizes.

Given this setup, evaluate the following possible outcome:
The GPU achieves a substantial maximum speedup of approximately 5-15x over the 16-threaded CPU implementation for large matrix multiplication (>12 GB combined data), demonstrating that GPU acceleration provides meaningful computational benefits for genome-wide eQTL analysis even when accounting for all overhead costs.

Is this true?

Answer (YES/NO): NO